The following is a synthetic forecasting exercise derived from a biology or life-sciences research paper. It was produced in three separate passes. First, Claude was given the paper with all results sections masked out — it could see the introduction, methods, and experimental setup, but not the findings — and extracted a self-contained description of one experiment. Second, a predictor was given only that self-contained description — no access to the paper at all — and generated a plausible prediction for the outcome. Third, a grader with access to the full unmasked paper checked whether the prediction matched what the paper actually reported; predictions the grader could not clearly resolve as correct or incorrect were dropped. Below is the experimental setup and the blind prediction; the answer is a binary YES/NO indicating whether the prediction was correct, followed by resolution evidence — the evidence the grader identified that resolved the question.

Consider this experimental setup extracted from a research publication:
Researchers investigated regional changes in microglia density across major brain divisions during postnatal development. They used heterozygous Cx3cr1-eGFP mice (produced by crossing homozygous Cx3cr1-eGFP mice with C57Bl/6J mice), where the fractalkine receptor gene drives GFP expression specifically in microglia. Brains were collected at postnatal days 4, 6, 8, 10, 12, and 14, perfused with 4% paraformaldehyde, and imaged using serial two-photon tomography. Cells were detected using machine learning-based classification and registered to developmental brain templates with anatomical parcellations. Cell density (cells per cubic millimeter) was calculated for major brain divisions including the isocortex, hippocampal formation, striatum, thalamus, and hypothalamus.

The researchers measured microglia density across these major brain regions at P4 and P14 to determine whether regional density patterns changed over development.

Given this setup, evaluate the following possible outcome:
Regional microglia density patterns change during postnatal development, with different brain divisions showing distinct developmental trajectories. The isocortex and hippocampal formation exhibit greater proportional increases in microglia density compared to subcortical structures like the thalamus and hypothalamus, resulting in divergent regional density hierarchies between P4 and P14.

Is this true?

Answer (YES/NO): YES